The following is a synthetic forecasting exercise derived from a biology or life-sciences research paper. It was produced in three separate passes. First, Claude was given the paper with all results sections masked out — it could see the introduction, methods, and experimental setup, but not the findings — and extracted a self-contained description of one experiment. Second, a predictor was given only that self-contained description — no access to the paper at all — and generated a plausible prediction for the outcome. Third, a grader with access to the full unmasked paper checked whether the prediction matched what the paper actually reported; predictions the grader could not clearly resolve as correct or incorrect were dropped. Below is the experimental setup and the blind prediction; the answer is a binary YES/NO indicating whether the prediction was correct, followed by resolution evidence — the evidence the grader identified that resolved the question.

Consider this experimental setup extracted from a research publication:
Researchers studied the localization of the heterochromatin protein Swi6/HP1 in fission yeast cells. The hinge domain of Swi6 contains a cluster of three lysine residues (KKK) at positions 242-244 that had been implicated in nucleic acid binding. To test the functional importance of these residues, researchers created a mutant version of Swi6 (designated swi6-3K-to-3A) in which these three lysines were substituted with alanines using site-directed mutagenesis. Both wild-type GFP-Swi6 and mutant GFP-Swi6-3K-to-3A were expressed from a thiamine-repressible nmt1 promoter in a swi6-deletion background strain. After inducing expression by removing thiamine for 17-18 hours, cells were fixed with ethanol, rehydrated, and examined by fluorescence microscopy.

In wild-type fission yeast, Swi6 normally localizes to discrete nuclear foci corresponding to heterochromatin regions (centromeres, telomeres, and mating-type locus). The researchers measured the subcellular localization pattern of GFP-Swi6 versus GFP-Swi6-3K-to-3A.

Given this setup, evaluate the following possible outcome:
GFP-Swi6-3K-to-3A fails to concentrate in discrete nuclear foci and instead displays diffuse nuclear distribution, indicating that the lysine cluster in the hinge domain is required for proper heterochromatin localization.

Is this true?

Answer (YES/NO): NO